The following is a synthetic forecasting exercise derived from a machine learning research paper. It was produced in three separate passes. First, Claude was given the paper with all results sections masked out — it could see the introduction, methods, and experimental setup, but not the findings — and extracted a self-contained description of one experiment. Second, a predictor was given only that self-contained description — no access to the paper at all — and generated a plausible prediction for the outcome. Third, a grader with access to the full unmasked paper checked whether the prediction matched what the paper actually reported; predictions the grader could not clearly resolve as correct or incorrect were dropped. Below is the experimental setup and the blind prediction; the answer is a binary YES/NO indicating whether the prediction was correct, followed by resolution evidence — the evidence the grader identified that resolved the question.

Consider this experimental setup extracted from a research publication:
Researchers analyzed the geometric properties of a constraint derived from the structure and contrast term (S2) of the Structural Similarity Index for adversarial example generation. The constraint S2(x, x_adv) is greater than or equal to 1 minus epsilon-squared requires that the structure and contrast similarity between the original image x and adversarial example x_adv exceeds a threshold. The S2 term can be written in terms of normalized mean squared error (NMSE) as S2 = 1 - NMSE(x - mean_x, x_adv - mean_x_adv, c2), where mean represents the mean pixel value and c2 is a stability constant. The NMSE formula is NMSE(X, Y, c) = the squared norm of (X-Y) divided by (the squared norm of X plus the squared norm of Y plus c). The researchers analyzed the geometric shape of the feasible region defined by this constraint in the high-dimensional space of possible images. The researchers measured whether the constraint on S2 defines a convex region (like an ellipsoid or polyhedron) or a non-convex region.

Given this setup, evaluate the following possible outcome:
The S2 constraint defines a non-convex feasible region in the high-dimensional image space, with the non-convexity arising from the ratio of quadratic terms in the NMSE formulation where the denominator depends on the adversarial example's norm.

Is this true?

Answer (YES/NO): NO